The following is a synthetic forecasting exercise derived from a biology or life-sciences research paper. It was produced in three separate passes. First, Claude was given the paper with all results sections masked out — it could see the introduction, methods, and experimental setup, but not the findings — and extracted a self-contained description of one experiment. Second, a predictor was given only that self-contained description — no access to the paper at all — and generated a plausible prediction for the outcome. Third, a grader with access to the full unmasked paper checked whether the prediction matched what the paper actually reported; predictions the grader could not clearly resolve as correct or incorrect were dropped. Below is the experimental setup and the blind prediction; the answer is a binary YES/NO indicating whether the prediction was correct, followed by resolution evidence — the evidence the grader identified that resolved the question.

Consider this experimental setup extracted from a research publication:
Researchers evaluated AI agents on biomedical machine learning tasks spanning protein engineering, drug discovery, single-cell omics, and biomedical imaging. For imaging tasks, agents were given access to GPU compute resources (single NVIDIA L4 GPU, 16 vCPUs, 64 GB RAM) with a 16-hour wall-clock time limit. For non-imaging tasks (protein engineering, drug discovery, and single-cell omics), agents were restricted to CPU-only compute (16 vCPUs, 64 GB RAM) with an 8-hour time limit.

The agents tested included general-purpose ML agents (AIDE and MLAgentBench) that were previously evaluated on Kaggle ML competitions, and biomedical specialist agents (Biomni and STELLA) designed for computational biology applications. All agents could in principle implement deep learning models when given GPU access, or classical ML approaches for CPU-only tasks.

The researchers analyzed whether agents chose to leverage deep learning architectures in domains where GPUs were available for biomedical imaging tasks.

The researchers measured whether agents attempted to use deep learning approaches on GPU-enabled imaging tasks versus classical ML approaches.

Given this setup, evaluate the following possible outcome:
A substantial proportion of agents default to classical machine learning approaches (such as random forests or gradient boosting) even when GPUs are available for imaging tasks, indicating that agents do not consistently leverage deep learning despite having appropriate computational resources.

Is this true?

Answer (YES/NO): YES